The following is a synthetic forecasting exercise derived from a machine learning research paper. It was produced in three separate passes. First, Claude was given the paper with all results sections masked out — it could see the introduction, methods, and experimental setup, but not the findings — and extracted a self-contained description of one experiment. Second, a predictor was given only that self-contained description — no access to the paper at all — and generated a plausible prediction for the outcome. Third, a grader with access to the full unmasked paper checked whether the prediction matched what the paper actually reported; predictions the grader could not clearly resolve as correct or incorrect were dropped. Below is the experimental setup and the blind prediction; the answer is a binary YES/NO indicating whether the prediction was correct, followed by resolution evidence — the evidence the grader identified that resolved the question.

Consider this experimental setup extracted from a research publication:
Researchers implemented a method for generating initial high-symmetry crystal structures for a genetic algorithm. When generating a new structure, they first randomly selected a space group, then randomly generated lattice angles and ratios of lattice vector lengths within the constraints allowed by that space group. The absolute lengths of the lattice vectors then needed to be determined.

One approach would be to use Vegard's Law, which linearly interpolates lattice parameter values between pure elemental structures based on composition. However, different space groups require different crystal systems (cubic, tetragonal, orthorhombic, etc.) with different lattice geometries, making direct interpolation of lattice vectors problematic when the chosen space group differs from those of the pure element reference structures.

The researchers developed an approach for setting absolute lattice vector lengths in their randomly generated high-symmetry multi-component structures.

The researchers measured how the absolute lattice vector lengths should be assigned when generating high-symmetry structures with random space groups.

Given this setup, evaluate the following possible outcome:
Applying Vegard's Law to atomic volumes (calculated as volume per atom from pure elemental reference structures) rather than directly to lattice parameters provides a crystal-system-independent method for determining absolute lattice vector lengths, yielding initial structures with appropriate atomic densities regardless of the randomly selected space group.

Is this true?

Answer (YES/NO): NO